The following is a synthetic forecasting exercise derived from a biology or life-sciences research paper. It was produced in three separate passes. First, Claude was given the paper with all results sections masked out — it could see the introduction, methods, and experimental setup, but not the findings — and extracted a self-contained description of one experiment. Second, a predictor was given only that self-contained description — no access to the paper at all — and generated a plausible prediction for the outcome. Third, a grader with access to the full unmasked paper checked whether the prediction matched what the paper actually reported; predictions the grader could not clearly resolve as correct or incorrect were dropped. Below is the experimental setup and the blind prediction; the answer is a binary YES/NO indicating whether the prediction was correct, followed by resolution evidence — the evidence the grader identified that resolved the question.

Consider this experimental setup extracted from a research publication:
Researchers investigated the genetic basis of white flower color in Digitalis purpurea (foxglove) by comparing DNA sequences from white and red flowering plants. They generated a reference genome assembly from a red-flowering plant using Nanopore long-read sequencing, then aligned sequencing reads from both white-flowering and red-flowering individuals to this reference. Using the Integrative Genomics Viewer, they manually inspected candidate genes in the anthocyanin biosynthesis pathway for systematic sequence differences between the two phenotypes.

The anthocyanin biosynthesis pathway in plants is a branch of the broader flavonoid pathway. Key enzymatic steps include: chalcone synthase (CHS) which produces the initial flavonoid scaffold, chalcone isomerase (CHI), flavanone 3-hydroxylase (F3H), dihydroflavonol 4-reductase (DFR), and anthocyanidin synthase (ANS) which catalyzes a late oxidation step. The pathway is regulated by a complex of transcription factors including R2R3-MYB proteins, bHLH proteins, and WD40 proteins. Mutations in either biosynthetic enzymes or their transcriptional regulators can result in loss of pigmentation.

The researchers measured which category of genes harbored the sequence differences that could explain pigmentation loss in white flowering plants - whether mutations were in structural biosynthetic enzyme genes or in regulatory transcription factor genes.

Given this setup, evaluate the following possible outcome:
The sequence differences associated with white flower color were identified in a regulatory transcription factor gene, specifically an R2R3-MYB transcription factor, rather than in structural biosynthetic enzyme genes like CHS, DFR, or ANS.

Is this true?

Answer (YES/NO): NO